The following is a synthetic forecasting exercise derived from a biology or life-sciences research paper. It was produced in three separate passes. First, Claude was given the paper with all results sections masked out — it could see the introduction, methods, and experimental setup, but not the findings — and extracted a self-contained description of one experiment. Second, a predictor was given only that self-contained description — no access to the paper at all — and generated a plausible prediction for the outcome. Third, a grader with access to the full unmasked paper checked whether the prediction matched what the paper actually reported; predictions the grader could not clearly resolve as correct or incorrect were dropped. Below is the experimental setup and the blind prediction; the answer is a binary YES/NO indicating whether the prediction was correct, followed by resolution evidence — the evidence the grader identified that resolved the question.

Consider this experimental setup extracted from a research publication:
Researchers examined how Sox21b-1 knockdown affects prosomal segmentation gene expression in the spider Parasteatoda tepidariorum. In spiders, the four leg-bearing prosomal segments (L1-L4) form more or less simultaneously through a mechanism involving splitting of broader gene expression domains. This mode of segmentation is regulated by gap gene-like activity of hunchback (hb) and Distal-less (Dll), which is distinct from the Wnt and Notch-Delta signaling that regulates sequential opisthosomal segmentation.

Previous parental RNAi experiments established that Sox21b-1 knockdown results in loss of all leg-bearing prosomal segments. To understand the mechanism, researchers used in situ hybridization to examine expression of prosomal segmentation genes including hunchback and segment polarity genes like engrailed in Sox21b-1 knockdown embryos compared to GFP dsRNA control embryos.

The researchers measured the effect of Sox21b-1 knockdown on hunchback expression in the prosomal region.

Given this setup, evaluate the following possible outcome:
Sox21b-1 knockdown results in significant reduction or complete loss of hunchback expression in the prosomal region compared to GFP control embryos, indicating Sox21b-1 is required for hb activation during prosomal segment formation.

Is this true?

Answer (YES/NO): NO